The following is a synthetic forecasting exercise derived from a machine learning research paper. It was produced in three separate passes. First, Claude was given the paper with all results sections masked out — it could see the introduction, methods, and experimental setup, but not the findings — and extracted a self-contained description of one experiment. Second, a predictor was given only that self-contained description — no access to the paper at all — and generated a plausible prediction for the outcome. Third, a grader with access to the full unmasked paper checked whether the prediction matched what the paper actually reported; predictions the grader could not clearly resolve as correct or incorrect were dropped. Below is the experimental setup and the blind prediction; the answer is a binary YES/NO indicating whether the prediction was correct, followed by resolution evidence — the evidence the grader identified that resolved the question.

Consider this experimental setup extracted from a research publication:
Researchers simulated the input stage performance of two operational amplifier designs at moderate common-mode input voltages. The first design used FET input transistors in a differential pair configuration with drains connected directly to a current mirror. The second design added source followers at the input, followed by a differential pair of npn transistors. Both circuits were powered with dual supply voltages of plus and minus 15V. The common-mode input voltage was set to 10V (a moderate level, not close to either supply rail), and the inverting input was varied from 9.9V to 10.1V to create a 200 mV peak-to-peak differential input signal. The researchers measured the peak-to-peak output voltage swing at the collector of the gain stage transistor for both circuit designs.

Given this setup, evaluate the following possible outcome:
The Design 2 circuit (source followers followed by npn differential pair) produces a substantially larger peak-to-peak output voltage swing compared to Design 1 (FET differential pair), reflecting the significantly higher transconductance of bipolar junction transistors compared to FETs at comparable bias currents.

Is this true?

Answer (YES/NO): NO